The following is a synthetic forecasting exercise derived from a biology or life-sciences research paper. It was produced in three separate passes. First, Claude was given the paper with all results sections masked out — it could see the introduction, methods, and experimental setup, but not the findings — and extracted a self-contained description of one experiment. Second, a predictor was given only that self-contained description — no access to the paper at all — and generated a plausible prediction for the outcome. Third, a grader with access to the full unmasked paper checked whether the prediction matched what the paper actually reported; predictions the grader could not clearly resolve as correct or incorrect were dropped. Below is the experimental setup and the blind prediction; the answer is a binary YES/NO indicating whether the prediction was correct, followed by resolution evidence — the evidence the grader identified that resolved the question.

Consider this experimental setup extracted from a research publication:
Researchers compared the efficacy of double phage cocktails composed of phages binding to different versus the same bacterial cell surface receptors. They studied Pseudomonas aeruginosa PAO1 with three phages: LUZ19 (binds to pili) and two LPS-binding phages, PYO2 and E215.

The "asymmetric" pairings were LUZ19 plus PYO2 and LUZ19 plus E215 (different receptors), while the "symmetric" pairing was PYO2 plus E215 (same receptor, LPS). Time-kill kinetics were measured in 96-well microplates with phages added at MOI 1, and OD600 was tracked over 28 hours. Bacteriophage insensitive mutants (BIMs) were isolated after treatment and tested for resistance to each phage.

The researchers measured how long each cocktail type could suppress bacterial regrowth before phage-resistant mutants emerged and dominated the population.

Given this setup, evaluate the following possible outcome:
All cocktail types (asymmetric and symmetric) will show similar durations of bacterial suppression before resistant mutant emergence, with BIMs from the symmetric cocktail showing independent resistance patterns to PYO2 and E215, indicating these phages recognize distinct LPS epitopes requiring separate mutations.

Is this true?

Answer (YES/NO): NO